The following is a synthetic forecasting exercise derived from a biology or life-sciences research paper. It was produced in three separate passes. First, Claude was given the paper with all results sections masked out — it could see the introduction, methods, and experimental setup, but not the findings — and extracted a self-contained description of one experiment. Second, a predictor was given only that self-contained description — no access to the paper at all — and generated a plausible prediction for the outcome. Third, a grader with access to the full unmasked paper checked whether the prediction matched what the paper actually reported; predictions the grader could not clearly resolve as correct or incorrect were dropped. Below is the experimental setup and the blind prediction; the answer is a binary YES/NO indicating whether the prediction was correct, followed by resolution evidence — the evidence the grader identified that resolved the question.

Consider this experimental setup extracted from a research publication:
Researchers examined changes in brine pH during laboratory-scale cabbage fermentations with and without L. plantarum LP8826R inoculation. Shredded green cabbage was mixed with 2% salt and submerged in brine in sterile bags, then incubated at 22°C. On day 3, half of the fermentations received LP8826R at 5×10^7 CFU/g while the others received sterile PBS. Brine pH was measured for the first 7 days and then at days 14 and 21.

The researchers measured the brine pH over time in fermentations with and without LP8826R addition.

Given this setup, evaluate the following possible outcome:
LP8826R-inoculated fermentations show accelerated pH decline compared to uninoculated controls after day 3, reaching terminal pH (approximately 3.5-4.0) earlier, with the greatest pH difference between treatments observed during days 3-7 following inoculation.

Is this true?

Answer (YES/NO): NO